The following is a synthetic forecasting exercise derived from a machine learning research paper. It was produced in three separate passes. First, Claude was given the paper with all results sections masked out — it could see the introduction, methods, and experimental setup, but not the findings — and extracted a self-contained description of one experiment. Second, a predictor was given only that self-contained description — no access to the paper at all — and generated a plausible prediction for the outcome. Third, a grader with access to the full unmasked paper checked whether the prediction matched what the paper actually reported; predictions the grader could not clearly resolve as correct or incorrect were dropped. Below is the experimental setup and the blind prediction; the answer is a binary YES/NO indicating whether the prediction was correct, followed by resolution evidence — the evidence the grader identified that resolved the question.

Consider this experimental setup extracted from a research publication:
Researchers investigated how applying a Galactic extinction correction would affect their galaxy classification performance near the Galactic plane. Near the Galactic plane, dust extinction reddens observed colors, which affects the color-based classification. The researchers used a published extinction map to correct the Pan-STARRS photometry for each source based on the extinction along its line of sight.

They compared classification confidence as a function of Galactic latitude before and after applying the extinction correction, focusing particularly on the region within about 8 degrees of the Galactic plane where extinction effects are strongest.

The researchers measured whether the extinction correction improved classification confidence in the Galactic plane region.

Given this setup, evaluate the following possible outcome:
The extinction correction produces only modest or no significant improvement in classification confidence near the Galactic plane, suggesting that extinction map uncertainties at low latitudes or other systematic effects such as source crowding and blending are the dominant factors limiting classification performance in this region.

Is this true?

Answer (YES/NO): NO